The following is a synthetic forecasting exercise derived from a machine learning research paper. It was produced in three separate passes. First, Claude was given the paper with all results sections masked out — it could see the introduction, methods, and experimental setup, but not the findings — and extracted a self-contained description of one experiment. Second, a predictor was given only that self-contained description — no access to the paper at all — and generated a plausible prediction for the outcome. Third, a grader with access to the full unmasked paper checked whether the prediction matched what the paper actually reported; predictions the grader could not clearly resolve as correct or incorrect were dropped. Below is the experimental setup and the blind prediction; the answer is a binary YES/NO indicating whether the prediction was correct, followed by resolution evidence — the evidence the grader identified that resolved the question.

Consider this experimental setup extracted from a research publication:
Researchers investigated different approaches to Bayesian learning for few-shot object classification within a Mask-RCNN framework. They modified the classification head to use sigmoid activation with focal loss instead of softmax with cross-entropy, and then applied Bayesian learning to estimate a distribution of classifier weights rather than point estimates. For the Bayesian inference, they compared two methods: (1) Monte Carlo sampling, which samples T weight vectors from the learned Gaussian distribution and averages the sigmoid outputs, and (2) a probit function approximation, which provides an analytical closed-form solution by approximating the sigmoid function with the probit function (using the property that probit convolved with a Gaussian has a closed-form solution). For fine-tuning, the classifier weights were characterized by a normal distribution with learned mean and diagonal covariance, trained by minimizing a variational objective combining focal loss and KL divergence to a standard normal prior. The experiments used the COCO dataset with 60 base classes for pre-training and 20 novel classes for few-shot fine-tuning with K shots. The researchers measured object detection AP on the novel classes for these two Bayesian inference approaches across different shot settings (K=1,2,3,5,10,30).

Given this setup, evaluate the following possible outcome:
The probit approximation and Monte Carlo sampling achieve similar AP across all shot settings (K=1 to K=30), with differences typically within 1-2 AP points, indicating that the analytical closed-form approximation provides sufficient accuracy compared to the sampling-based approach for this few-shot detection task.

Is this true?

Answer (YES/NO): NO